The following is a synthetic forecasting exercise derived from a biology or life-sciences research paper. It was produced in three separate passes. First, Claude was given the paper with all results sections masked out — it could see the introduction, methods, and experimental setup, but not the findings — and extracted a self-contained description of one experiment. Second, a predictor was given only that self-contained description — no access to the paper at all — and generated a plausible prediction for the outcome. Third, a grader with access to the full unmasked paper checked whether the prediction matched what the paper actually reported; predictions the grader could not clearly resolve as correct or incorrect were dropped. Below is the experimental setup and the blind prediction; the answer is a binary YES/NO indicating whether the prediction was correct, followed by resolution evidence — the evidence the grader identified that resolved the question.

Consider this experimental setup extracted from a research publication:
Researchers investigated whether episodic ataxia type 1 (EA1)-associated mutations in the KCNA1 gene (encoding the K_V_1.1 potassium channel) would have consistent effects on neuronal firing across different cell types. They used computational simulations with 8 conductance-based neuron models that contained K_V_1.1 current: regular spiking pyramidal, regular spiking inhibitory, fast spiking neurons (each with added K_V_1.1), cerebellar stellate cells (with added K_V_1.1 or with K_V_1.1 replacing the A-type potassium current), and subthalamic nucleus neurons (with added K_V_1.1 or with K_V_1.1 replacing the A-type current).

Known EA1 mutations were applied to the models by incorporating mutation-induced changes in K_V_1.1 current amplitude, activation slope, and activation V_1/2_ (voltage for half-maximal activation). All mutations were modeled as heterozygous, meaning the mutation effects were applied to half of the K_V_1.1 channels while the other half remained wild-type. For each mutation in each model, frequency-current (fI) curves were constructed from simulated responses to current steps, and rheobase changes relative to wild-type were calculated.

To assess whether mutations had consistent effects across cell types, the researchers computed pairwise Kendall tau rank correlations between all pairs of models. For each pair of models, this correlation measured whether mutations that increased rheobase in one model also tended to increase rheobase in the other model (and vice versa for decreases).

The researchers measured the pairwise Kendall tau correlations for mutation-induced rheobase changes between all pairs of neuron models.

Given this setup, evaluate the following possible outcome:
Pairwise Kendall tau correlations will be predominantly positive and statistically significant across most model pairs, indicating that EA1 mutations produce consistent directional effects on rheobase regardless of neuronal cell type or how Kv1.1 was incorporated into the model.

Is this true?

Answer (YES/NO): NO